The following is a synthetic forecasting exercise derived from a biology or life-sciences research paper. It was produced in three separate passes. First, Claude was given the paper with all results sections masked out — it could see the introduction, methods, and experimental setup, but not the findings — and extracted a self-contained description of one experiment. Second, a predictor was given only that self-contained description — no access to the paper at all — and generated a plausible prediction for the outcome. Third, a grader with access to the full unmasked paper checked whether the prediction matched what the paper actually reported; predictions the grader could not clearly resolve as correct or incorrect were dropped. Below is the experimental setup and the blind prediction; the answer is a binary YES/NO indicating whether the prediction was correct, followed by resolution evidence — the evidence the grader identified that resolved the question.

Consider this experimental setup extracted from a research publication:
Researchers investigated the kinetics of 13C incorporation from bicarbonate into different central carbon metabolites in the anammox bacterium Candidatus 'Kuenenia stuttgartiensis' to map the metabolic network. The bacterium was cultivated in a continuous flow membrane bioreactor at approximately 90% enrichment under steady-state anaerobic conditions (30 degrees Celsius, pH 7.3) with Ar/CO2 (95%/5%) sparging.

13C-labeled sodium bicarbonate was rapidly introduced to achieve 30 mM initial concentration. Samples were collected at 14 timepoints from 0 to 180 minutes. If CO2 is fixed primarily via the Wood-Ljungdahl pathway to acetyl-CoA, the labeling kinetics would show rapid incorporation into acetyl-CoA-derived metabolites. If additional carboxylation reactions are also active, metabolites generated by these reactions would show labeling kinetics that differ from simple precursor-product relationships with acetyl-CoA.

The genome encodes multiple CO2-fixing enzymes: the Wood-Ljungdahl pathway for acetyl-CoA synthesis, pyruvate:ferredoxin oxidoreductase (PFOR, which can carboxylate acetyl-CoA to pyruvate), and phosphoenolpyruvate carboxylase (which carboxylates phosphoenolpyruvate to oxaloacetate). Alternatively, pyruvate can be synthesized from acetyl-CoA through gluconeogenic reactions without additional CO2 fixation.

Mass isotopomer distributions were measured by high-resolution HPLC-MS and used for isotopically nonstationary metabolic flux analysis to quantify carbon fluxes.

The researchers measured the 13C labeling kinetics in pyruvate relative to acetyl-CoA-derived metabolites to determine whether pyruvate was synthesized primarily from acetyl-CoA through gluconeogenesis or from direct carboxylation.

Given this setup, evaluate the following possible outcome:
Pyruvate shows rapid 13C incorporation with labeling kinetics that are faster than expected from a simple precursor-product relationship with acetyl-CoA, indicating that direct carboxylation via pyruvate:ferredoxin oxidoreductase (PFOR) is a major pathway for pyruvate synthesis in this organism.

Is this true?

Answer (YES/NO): NO